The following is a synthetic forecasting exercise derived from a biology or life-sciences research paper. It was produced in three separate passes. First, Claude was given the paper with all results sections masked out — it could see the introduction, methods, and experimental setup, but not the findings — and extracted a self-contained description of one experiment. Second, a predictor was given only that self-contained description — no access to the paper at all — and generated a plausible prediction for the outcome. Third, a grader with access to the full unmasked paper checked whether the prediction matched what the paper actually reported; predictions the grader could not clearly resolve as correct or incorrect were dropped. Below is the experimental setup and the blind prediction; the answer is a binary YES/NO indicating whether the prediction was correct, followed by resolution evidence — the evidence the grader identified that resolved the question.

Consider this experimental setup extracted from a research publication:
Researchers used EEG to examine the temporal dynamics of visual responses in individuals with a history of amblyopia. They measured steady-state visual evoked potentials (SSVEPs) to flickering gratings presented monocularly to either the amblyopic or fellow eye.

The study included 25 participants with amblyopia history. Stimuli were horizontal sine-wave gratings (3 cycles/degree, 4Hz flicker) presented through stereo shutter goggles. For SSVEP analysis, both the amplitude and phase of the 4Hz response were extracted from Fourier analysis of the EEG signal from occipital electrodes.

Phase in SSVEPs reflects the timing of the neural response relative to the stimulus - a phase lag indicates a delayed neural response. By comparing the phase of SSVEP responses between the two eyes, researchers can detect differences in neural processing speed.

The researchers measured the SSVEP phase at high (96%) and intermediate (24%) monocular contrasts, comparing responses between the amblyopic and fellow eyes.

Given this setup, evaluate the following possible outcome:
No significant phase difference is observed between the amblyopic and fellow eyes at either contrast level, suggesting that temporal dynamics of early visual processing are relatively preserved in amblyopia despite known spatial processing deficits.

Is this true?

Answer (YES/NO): NO